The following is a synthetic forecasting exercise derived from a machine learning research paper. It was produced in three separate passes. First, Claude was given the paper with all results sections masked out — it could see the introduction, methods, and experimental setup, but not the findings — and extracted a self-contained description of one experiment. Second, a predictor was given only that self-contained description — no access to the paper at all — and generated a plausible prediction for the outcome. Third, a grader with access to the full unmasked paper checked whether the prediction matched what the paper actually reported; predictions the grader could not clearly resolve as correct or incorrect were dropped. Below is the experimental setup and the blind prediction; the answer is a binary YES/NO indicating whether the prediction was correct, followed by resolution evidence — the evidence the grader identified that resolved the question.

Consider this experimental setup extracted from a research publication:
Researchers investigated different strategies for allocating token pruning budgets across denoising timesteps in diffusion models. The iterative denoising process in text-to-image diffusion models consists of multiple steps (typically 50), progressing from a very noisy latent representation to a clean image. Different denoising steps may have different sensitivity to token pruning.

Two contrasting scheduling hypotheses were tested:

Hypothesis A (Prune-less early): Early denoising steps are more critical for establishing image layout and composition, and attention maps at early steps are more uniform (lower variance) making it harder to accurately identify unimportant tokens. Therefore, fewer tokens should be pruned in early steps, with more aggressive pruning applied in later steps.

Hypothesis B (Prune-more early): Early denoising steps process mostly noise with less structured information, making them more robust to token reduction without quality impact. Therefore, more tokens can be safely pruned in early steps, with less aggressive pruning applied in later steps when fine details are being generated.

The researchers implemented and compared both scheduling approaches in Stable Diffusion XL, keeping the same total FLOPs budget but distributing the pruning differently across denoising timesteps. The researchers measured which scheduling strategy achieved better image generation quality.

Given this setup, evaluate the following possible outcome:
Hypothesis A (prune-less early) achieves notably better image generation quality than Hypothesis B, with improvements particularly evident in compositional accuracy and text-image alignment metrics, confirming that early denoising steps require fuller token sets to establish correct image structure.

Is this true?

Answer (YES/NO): NO